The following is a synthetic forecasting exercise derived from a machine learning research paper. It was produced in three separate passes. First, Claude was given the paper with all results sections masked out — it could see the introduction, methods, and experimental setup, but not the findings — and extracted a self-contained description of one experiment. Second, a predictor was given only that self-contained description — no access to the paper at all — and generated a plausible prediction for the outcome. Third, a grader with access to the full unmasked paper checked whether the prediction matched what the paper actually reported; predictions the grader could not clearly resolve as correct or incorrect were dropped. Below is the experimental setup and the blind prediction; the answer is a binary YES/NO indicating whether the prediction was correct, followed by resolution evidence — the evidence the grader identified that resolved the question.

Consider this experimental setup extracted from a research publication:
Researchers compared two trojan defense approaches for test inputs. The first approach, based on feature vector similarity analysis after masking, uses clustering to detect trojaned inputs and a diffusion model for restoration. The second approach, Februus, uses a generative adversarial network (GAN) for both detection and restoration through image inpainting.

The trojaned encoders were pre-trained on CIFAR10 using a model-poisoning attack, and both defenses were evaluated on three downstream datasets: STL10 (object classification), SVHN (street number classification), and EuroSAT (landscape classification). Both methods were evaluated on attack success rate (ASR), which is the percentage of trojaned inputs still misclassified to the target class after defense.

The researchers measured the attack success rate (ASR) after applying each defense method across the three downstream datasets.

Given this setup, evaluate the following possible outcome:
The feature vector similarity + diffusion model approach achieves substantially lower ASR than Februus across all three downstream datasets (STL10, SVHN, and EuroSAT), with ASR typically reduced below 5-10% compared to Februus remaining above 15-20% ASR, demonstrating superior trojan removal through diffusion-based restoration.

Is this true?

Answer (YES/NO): NO